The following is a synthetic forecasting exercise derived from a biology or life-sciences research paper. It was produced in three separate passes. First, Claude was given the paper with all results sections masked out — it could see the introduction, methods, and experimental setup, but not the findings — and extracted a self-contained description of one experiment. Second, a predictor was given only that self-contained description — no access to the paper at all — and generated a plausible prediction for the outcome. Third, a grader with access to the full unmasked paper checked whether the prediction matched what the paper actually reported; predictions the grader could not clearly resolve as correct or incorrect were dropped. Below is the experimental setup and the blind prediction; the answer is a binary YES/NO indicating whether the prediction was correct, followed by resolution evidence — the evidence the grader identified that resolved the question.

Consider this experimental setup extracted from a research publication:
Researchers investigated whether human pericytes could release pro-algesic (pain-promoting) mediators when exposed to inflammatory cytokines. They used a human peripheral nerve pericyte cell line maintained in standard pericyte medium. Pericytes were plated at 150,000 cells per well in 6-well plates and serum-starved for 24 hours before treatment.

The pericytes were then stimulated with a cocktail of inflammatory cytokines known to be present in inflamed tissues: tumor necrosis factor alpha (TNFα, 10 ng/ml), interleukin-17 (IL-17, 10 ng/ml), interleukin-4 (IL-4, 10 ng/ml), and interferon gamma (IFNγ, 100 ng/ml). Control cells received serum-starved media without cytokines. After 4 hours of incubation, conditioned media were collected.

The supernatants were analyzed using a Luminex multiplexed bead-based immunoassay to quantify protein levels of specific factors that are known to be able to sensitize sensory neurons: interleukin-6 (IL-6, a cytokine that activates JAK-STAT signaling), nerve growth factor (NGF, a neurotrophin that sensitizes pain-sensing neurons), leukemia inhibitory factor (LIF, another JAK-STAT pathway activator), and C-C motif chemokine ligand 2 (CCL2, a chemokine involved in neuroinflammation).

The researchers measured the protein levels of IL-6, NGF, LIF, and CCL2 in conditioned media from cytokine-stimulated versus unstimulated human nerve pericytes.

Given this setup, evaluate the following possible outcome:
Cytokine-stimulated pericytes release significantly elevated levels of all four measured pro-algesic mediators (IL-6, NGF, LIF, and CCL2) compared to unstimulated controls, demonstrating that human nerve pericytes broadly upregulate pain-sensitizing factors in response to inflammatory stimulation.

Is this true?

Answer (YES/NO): NO